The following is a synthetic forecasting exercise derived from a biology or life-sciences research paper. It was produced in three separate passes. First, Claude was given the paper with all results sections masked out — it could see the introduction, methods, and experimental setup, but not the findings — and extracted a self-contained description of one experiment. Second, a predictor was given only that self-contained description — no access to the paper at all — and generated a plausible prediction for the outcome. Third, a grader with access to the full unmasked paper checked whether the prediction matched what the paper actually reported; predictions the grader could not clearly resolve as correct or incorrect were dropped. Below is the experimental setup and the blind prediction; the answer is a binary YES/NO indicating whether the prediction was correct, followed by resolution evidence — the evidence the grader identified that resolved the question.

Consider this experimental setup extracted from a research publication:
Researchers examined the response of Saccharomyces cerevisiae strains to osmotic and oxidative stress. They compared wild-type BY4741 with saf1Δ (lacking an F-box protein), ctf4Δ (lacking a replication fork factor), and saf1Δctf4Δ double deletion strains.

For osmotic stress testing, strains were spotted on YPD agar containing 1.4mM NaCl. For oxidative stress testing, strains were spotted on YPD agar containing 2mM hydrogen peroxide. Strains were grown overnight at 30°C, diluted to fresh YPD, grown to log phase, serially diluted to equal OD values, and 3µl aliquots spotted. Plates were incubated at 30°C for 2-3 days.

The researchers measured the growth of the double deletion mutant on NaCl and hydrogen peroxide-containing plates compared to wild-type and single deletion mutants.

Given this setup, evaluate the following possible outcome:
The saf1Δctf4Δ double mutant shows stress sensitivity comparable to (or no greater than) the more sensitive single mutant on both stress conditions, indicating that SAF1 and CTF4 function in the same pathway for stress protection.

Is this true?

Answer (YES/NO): NO